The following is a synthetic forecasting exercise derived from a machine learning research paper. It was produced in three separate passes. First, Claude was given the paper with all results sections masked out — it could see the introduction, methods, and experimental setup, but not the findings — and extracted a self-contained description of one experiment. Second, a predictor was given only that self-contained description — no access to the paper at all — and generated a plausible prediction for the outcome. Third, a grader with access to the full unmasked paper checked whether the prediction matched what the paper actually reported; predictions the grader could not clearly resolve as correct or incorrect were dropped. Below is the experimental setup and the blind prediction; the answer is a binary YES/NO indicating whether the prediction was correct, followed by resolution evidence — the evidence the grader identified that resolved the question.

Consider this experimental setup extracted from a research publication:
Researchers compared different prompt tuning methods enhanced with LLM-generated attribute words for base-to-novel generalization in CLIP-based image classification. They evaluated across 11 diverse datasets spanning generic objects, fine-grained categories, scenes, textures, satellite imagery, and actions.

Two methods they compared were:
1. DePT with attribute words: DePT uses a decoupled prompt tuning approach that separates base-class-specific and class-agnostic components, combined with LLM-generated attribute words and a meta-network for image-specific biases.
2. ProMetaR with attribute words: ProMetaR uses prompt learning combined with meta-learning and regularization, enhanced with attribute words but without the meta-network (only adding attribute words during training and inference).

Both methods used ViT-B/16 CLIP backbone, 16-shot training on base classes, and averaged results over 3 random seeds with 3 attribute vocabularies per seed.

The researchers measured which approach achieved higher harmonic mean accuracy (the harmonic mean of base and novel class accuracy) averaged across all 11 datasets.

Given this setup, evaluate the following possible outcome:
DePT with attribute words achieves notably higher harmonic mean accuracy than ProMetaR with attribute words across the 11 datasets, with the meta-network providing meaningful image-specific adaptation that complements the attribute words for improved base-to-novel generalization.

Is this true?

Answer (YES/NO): NO